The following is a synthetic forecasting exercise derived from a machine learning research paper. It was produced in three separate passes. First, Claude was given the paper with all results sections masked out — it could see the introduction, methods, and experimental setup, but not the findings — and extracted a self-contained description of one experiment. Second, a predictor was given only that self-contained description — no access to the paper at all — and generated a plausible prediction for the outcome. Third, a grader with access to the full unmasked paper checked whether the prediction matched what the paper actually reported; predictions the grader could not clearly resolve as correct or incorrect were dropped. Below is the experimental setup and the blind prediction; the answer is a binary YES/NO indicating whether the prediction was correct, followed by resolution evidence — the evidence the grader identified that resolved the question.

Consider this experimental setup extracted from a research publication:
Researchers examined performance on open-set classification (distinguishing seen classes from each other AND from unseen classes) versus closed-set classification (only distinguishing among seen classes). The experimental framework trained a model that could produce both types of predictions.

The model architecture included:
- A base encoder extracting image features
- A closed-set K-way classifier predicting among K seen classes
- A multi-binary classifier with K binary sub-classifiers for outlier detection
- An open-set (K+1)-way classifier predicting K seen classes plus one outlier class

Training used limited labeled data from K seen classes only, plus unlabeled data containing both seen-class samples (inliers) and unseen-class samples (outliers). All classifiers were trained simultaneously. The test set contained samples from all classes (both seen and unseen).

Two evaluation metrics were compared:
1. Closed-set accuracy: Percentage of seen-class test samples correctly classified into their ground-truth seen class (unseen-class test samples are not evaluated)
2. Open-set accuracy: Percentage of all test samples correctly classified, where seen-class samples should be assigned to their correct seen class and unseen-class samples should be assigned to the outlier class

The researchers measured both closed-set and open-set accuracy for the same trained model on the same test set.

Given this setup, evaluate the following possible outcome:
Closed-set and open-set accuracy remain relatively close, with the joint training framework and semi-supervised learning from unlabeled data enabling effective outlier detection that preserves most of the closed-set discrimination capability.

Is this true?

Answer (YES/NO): NO